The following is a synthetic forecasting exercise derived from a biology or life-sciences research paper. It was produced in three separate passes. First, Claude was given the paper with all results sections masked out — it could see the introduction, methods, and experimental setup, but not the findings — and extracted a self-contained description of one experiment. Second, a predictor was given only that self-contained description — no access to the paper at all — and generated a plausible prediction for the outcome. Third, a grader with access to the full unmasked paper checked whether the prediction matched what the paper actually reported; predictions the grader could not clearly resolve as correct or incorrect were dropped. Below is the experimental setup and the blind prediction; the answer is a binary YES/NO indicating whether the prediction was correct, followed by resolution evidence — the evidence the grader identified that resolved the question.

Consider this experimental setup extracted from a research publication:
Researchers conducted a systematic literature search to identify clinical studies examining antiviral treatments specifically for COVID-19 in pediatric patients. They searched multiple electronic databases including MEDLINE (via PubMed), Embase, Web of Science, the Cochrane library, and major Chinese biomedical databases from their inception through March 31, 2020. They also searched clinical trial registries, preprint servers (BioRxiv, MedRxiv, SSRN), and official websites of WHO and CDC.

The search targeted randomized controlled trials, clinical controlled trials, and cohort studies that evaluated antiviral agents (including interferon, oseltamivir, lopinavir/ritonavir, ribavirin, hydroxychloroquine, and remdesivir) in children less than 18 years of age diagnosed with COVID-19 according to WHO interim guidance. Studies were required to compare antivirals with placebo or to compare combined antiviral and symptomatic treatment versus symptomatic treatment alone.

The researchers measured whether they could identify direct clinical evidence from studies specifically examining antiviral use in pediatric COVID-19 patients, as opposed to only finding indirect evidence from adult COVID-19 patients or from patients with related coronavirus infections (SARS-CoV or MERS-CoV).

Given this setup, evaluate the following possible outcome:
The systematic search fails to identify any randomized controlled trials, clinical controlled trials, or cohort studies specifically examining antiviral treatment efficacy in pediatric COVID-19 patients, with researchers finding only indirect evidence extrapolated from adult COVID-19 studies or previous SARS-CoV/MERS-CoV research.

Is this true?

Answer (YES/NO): YES